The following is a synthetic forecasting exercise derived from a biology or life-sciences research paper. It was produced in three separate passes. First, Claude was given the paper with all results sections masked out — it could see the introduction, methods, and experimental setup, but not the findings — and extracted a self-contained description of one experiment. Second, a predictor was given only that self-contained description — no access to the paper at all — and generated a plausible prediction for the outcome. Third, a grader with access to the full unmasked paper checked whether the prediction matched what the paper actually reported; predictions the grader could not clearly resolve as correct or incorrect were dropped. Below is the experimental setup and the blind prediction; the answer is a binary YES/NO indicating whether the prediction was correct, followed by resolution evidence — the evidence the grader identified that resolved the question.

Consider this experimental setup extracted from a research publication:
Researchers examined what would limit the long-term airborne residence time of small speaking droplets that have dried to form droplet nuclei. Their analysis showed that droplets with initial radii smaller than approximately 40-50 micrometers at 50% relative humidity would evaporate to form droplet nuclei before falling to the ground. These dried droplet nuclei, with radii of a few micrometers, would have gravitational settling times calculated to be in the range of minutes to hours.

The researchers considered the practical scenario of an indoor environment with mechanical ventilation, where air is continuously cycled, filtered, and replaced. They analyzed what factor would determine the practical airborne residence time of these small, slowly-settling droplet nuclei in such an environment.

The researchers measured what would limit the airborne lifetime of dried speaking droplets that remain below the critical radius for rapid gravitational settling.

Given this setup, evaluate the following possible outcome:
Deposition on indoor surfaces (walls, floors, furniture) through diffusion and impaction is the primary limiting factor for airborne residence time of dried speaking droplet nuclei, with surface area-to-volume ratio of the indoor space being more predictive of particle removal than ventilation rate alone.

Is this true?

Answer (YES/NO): NO